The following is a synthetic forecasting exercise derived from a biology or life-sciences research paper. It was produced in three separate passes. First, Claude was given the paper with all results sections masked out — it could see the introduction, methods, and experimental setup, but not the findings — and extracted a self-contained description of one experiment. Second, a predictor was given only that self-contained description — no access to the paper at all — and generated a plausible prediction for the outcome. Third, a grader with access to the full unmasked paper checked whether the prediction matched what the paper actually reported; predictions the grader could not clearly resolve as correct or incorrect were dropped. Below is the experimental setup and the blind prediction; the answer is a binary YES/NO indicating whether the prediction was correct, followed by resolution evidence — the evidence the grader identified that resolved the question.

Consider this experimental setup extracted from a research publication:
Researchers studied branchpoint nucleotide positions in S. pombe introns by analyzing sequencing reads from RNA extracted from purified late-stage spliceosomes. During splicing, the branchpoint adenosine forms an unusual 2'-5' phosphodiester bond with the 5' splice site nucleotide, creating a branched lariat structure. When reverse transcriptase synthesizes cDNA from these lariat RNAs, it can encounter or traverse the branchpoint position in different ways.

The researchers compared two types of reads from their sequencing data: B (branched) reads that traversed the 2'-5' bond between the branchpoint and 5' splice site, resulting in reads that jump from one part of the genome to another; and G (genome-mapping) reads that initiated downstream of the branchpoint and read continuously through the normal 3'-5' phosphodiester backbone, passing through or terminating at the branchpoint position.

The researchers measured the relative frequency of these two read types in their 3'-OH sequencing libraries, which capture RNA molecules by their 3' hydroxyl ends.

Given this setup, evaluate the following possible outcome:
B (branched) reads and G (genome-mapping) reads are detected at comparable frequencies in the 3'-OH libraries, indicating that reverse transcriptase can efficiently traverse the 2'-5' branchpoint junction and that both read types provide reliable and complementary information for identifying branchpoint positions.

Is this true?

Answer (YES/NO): NO